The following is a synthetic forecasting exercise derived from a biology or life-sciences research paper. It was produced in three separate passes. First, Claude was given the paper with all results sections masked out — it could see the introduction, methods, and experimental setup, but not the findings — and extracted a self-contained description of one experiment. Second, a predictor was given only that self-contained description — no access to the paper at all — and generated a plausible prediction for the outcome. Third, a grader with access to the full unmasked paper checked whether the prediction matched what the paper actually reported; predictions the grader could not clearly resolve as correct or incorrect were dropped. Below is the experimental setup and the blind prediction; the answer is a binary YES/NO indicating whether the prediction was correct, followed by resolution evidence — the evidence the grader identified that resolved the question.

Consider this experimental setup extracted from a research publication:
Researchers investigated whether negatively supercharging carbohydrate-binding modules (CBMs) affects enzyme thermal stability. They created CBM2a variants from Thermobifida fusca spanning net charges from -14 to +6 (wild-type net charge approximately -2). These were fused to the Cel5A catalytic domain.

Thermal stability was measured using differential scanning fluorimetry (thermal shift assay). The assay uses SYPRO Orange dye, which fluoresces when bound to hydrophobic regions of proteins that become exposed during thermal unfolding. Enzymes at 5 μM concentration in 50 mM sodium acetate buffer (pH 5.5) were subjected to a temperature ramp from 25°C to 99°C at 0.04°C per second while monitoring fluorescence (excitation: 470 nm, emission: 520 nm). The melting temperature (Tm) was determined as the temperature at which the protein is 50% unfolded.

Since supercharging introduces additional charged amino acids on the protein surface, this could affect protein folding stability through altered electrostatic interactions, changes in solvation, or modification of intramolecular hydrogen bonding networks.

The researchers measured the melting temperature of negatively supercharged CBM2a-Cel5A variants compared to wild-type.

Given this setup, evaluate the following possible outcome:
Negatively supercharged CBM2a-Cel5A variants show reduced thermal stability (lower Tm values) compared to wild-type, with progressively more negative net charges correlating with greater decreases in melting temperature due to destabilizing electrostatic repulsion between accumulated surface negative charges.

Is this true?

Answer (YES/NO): NO